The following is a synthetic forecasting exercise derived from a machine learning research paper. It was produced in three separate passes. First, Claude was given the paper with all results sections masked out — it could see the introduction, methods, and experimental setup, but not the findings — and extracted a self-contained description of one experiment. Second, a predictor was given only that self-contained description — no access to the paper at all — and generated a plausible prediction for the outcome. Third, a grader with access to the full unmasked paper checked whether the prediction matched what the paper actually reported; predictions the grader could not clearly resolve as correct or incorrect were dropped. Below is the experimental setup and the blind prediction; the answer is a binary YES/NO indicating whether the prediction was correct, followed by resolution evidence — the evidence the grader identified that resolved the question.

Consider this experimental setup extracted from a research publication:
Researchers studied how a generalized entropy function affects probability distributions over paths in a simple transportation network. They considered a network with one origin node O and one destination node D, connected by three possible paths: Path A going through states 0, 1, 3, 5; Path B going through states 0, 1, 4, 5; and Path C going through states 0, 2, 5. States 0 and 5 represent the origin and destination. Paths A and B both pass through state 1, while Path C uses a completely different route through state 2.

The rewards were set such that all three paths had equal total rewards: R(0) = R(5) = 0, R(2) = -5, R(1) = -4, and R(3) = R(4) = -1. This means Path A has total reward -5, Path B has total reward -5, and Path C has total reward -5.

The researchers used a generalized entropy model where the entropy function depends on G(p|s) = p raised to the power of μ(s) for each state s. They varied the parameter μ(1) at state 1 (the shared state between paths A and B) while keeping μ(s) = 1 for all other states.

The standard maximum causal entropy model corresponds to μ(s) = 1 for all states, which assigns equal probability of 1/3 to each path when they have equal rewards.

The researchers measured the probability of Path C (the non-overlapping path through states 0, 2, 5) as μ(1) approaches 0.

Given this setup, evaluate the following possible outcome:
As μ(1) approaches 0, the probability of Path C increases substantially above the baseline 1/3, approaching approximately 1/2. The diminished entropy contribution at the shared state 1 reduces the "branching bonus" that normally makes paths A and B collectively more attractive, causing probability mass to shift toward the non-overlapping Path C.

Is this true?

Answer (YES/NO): YES